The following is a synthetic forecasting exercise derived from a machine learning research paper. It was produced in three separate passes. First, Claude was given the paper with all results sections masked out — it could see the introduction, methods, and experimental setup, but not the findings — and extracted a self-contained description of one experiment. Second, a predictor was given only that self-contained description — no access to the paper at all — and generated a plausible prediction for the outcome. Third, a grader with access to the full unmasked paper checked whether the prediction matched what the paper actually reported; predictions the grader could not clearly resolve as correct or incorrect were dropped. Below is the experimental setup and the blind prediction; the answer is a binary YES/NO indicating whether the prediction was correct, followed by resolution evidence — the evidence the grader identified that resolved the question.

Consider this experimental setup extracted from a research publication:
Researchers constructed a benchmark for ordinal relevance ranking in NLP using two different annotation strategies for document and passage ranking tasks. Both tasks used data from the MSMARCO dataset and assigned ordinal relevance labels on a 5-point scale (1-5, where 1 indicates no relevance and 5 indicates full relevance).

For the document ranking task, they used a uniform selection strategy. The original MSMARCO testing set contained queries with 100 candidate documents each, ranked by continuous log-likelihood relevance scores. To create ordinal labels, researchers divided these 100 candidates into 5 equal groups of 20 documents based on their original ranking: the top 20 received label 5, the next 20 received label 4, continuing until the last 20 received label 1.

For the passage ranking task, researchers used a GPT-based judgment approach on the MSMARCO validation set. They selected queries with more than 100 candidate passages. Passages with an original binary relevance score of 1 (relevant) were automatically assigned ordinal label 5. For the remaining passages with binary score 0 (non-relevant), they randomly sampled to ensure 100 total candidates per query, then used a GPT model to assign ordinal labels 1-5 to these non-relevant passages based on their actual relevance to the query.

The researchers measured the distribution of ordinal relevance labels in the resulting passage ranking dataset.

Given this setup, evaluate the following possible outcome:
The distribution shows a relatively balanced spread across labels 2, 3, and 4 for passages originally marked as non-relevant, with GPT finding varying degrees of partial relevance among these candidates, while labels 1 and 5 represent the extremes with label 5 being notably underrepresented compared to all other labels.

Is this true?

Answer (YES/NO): NO